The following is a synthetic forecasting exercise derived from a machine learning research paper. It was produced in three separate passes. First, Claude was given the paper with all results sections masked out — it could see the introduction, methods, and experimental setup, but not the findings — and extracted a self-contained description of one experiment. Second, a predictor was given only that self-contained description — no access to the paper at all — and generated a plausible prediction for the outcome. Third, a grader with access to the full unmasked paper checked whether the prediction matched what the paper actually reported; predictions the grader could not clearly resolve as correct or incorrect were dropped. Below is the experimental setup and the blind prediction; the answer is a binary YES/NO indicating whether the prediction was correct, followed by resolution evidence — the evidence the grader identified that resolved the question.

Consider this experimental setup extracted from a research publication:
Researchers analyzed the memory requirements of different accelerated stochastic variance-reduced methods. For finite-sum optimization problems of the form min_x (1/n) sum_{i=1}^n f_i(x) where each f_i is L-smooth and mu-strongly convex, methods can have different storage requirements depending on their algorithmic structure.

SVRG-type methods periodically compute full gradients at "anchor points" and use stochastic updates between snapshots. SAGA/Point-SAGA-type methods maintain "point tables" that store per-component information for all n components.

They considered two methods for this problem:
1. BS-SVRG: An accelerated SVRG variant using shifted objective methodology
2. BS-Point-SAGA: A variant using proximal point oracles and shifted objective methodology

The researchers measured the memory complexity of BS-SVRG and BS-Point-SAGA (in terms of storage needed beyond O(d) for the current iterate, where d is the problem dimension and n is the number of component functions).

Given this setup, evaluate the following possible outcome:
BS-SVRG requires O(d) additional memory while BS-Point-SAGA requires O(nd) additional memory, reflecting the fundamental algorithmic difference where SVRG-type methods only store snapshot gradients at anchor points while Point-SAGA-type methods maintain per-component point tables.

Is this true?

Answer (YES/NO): YES